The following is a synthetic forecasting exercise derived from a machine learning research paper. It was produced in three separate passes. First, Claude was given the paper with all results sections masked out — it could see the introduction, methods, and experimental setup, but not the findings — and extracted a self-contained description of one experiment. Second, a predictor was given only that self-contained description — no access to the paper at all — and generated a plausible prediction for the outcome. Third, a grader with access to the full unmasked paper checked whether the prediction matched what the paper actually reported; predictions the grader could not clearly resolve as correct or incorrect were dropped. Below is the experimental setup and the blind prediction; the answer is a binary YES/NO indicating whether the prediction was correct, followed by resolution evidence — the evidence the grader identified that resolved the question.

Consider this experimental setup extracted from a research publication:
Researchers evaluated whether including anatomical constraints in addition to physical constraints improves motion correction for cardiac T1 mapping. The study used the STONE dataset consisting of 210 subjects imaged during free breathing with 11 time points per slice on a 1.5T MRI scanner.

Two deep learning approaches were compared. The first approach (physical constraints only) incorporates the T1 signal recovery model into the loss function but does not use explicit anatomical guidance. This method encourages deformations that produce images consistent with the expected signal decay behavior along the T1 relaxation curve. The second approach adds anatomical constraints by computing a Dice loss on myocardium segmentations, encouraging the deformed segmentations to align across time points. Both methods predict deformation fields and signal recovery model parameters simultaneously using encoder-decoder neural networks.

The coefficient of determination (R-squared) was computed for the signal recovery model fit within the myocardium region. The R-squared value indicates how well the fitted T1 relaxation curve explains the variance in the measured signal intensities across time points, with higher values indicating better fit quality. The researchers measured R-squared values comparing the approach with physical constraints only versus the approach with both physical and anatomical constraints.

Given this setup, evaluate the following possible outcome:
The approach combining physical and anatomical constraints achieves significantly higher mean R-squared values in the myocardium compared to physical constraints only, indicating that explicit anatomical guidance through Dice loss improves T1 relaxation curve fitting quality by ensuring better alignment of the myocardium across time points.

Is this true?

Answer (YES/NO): YES